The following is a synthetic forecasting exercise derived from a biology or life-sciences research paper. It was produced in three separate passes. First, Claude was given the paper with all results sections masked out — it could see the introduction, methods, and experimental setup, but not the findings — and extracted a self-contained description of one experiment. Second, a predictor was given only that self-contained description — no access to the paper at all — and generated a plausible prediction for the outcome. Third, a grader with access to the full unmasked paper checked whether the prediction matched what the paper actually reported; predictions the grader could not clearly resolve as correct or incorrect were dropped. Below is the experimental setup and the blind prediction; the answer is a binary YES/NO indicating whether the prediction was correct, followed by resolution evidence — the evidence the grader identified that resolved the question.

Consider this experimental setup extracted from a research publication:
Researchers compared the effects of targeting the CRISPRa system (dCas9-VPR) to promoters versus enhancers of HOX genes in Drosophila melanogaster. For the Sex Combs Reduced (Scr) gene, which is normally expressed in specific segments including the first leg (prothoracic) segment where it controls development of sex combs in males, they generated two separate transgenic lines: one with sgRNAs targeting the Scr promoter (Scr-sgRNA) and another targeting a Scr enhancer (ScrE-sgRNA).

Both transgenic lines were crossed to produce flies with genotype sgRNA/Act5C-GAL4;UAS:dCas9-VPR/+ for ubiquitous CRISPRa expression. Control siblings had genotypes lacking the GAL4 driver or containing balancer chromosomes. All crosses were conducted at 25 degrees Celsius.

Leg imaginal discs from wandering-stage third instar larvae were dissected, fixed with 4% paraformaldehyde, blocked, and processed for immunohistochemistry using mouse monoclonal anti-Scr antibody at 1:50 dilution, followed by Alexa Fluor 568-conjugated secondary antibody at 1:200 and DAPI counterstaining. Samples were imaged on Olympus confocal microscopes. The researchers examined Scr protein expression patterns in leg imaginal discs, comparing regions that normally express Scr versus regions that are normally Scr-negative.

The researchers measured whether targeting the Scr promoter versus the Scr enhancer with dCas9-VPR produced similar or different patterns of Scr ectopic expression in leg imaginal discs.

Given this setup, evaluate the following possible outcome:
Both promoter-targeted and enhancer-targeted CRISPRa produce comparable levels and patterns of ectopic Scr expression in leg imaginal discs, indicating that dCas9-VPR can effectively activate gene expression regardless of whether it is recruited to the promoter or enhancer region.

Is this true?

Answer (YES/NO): NO